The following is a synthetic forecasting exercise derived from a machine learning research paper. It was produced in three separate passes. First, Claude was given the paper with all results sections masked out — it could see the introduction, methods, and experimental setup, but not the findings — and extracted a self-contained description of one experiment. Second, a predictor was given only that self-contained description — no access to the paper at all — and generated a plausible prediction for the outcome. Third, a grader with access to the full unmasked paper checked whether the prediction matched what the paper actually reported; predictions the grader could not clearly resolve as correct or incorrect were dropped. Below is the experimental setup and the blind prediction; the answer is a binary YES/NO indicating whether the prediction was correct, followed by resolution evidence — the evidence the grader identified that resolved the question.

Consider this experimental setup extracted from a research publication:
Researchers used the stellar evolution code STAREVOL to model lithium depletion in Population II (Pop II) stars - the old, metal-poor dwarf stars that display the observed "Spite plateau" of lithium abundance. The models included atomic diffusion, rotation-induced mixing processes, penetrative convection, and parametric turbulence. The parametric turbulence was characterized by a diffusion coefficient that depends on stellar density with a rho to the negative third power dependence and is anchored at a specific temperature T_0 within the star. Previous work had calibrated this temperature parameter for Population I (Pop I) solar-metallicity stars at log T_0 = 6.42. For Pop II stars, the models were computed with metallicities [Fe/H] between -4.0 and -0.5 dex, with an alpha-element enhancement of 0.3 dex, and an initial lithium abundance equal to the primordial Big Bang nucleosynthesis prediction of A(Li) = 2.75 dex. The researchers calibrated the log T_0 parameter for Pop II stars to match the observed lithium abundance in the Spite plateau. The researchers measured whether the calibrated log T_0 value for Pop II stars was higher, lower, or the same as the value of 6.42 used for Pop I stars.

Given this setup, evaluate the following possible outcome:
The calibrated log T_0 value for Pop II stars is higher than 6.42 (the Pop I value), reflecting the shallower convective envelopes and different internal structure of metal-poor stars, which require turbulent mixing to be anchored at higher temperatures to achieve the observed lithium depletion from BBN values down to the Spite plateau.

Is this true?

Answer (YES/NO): NO